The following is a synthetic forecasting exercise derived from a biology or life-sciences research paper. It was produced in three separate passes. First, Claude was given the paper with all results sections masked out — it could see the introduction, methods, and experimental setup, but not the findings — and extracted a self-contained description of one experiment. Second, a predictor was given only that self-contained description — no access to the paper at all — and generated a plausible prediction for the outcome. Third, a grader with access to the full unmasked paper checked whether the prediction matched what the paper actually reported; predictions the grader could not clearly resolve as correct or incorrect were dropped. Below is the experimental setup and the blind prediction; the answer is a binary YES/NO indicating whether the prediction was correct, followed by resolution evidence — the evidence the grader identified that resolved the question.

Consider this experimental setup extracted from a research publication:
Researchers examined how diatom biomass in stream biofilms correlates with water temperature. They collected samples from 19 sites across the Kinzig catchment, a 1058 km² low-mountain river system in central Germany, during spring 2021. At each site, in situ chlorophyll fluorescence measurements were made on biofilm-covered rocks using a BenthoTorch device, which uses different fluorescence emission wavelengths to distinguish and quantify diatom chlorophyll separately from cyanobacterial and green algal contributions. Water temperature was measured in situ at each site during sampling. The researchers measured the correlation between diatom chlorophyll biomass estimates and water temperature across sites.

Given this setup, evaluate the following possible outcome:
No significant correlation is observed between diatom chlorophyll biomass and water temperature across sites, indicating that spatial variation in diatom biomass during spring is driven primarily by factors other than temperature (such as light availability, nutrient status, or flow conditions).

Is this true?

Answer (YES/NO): NO